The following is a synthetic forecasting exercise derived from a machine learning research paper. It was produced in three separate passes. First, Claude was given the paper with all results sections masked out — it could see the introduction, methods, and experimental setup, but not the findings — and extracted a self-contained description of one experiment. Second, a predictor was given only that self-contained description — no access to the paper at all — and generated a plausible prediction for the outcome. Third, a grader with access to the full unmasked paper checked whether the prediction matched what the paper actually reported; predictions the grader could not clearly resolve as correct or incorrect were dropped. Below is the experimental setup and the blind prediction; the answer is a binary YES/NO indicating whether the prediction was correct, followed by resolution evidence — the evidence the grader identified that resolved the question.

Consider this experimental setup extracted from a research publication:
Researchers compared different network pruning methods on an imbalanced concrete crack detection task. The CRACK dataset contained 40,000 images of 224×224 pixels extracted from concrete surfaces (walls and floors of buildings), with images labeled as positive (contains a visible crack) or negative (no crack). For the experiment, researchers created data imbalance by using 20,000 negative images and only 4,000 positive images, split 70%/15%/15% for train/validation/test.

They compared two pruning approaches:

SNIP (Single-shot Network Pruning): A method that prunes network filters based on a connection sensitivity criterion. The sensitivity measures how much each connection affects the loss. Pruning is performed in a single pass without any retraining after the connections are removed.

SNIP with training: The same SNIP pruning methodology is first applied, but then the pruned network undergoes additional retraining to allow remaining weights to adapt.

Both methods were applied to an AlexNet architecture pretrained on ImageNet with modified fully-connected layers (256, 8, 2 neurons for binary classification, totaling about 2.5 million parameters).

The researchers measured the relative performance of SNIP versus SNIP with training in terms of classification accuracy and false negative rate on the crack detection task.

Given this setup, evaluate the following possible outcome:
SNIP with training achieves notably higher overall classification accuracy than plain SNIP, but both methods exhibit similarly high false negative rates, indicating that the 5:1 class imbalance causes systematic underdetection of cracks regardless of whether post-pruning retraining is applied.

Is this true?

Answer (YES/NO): NO